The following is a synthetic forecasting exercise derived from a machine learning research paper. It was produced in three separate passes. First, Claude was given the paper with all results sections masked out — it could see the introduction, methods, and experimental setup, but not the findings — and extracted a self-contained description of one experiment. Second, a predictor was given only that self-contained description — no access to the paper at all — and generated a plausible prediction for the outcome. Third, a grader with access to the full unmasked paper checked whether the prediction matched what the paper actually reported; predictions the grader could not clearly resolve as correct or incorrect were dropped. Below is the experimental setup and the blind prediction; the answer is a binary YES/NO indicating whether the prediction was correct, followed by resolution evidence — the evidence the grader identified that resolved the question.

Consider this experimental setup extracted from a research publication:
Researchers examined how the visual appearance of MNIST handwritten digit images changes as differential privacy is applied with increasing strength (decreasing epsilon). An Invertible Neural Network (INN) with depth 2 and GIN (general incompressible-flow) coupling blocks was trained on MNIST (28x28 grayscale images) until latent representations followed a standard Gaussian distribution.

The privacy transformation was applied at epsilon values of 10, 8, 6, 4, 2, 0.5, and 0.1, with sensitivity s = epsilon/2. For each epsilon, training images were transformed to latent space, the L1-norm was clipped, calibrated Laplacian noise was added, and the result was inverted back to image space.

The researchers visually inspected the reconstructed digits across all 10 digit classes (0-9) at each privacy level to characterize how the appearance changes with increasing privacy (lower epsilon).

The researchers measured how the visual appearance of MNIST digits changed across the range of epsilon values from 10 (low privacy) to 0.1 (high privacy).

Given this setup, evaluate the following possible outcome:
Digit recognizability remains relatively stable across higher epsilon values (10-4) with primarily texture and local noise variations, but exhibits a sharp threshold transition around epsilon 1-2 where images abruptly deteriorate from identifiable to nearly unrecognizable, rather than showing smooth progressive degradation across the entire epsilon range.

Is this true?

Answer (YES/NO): NO